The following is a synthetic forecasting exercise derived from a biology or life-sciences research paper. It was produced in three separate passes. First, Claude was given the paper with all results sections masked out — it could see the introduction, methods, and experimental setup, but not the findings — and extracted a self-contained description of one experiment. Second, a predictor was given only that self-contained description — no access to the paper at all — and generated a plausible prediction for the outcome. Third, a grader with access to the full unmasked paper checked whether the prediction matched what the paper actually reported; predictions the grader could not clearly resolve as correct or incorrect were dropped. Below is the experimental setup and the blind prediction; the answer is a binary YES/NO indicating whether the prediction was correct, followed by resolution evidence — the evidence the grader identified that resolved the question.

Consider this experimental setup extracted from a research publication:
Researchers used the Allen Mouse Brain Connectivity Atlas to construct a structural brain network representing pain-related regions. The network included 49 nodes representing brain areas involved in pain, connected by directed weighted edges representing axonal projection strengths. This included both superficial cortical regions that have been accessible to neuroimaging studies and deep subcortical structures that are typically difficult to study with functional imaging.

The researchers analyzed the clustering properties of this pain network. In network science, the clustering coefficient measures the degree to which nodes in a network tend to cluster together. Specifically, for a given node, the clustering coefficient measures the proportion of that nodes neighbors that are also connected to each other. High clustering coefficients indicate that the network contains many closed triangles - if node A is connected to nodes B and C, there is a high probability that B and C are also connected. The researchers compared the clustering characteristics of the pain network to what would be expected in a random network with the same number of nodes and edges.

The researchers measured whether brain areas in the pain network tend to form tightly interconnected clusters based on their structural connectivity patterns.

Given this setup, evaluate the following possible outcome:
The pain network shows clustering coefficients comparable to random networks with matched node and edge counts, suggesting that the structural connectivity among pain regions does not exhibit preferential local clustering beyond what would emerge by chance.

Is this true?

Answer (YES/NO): NO